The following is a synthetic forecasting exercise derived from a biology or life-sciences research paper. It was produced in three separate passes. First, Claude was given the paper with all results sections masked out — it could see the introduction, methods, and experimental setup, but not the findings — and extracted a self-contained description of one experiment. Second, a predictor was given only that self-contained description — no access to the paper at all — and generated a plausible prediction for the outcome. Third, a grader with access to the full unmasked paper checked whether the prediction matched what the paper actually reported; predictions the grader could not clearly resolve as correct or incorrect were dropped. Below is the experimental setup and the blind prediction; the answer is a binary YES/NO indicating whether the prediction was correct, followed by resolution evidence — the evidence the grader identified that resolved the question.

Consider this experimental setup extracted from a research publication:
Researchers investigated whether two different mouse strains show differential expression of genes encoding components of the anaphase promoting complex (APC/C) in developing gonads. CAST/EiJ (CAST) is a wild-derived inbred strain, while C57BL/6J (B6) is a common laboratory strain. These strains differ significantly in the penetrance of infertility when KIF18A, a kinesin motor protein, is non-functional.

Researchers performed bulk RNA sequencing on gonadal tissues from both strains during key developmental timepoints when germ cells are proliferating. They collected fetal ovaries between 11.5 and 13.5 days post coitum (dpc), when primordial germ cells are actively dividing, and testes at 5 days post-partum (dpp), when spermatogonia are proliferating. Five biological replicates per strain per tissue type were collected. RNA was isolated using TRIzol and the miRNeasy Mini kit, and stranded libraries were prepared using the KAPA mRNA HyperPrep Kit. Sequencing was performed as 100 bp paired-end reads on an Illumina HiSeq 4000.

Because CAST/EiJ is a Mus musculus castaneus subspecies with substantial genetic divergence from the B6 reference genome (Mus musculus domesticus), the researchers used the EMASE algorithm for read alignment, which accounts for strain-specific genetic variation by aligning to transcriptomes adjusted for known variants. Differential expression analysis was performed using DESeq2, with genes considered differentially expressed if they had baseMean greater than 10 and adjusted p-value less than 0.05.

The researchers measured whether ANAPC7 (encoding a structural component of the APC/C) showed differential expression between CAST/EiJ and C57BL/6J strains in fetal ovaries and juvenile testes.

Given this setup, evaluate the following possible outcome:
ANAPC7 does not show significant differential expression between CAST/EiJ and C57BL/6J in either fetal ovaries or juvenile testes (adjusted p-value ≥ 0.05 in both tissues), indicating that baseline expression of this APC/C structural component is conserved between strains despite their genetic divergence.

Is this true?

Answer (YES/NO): NO